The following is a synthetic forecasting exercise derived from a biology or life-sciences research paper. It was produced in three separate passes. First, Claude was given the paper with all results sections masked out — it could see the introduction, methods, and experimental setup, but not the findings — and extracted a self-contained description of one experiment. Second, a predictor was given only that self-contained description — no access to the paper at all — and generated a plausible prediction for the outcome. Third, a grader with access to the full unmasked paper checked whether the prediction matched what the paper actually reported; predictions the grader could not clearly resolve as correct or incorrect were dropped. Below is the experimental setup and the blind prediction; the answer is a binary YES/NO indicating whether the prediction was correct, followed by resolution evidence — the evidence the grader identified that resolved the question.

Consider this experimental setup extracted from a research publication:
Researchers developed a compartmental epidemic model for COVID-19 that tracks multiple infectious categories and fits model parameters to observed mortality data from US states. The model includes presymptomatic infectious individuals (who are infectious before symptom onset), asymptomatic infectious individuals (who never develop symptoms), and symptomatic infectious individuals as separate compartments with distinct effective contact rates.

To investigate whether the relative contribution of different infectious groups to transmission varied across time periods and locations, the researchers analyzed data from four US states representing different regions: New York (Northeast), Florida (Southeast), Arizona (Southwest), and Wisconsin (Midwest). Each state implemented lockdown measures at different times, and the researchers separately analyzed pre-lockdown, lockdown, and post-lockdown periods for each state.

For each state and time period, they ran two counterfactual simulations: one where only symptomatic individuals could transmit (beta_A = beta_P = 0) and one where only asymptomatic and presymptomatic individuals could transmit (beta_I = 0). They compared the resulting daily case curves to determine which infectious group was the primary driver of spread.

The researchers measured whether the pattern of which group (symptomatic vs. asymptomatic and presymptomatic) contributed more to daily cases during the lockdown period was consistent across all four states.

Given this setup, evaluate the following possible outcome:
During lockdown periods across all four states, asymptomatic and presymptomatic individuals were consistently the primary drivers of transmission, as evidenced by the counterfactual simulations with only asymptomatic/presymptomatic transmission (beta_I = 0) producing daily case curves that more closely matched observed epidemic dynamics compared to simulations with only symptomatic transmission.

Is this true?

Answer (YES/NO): NO